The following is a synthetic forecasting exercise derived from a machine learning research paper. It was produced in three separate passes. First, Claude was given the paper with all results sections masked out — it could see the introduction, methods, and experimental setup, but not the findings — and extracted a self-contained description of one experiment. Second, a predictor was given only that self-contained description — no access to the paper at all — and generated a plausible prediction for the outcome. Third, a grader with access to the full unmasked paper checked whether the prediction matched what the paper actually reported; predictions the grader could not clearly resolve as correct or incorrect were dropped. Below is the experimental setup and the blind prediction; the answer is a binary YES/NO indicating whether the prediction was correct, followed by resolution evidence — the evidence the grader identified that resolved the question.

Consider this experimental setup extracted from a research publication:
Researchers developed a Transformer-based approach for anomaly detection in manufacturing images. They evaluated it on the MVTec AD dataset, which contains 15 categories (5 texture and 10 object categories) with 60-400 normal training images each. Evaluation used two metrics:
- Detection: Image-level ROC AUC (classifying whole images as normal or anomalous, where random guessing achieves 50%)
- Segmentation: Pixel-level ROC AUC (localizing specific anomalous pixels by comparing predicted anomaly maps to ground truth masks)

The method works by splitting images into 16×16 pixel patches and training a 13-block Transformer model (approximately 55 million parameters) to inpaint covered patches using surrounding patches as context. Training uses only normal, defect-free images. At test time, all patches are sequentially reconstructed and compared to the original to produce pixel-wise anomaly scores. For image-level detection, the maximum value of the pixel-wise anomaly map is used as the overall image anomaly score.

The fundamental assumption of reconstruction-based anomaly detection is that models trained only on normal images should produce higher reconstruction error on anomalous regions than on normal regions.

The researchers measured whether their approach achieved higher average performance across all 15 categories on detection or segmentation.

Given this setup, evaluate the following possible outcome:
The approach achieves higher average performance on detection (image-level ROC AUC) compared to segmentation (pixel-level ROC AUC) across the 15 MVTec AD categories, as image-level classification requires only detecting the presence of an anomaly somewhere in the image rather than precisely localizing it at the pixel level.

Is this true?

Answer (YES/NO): NO